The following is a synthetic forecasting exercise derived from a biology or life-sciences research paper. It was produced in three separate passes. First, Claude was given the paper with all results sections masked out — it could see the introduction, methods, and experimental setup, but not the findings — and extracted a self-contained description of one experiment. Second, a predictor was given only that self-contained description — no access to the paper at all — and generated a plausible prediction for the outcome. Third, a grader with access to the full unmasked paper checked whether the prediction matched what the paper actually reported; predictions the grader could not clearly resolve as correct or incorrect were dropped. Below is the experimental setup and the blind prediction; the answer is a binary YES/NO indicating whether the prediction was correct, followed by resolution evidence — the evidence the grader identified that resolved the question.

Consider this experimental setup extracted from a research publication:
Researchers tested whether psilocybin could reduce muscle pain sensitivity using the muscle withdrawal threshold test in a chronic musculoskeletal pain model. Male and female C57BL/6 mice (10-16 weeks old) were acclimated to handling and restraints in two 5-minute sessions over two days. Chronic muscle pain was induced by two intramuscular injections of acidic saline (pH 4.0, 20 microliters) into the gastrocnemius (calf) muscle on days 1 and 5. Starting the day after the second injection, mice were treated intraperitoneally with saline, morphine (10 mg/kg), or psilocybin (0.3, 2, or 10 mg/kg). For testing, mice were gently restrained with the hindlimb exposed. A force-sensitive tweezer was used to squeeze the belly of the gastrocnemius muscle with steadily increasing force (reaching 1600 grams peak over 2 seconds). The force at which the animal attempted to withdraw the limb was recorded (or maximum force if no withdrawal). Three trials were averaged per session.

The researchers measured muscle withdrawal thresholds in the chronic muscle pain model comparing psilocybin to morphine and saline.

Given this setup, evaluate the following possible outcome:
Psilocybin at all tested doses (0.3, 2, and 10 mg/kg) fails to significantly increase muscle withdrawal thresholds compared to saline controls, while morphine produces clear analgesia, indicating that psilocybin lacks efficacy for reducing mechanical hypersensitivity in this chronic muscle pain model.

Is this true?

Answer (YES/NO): NO